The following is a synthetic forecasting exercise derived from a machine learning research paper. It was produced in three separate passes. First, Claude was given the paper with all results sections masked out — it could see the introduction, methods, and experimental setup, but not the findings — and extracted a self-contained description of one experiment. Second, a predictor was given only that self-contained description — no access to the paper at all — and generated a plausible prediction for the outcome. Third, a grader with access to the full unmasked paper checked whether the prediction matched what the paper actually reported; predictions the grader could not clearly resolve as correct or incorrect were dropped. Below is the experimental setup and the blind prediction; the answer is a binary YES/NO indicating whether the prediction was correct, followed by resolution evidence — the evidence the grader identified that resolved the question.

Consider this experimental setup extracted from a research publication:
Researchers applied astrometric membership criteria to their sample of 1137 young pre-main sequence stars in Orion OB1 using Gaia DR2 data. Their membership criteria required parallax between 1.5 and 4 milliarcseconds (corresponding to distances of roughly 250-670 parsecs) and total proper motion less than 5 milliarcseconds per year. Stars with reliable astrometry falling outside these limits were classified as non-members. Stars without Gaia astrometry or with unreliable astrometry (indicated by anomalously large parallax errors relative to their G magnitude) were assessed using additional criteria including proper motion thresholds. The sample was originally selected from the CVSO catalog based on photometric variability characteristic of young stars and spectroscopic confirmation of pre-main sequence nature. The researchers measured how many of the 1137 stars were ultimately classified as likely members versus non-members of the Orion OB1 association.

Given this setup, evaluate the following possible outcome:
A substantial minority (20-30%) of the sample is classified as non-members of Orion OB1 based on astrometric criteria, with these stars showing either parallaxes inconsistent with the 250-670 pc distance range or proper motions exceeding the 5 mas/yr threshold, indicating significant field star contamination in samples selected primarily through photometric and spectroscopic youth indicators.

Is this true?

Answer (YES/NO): NO